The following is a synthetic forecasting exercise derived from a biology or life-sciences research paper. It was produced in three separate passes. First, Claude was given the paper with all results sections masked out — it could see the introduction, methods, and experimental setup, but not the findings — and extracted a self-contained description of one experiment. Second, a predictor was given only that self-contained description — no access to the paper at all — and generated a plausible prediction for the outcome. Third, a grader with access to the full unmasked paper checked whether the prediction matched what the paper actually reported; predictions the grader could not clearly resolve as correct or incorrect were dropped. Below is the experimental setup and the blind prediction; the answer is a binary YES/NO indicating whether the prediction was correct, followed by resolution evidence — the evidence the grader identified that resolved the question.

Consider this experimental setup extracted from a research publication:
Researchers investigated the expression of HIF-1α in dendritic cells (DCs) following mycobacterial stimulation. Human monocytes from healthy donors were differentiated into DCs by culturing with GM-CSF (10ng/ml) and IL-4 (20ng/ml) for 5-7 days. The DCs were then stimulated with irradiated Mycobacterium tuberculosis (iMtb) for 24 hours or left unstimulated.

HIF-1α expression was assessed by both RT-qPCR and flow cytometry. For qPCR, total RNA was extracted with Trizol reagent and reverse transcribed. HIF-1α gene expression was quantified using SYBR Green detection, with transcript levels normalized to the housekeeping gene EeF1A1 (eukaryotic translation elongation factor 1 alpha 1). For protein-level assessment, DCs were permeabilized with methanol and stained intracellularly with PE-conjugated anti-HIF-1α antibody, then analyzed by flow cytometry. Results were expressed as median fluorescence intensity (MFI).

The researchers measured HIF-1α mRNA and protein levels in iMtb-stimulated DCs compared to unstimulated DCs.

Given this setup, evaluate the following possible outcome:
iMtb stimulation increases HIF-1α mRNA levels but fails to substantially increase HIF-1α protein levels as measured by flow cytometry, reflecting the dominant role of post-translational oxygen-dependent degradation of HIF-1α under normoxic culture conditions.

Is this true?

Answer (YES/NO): NO